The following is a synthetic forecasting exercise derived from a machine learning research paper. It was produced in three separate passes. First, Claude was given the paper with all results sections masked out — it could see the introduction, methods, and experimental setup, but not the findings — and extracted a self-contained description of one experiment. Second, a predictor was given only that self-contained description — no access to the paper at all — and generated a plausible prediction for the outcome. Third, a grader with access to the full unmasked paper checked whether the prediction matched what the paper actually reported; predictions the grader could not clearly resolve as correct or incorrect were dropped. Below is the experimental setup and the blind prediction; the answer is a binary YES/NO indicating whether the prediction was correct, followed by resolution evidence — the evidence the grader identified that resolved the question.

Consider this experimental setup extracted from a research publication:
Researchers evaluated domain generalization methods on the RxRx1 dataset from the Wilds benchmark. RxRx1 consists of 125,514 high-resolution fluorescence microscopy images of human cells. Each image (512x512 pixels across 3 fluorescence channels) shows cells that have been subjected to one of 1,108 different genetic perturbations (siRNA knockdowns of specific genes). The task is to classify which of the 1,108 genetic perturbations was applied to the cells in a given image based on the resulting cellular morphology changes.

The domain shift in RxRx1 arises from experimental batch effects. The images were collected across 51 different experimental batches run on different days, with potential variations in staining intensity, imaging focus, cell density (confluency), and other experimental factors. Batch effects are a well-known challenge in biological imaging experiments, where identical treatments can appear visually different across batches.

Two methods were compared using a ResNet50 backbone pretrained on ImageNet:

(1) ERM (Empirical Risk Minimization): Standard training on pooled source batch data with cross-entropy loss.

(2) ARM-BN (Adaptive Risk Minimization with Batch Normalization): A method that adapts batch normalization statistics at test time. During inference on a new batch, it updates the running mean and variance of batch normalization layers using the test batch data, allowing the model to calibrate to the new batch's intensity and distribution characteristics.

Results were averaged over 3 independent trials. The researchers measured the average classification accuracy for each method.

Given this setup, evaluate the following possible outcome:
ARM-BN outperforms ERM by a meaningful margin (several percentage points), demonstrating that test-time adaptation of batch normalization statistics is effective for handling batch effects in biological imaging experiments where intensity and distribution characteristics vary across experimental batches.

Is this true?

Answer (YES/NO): NO